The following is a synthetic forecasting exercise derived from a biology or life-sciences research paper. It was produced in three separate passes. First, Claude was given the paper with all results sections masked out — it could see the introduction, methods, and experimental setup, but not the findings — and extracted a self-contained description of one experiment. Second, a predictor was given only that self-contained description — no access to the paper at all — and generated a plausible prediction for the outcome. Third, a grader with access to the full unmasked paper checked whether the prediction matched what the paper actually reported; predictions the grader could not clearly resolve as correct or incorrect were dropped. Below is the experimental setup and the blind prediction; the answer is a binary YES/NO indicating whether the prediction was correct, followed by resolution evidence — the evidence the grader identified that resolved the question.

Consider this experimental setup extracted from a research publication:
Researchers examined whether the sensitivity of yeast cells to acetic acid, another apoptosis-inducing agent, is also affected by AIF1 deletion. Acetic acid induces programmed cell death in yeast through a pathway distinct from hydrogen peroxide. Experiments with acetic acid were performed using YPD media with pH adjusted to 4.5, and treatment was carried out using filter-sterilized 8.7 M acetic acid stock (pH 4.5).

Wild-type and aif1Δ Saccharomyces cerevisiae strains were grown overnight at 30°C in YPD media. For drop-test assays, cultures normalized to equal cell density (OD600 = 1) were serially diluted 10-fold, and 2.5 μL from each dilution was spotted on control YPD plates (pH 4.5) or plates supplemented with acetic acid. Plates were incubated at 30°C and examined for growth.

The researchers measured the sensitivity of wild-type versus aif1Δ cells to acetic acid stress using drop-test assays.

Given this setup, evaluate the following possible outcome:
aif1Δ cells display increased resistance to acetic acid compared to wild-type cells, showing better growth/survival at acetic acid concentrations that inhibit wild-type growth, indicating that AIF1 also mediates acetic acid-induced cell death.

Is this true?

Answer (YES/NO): YES